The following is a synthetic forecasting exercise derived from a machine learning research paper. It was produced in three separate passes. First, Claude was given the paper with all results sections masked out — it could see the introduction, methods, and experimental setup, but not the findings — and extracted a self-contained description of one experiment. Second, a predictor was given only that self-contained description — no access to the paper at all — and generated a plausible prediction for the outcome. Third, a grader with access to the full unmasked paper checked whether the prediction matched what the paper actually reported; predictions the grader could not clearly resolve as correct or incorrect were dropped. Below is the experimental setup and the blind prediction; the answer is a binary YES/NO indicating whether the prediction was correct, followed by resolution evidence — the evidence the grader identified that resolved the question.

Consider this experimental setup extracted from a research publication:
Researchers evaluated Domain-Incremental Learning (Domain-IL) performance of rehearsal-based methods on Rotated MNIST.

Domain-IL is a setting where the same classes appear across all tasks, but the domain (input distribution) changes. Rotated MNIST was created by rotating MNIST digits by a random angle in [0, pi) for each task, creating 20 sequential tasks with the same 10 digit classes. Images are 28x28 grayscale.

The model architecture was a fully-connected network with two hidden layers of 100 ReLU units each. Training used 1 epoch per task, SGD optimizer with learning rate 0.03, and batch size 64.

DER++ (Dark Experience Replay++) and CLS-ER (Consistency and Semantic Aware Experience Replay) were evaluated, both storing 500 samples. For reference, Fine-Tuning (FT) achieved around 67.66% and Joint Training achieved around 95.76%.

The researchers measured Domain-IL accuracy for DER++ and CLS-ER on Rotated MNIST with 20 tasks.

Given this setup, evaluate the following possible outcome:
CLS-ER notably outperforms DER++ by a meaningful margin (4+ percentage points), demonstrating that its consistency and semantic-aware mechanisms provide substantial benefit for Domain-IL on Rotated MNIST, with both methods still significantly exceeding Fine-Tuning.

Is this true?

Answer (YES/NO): NO